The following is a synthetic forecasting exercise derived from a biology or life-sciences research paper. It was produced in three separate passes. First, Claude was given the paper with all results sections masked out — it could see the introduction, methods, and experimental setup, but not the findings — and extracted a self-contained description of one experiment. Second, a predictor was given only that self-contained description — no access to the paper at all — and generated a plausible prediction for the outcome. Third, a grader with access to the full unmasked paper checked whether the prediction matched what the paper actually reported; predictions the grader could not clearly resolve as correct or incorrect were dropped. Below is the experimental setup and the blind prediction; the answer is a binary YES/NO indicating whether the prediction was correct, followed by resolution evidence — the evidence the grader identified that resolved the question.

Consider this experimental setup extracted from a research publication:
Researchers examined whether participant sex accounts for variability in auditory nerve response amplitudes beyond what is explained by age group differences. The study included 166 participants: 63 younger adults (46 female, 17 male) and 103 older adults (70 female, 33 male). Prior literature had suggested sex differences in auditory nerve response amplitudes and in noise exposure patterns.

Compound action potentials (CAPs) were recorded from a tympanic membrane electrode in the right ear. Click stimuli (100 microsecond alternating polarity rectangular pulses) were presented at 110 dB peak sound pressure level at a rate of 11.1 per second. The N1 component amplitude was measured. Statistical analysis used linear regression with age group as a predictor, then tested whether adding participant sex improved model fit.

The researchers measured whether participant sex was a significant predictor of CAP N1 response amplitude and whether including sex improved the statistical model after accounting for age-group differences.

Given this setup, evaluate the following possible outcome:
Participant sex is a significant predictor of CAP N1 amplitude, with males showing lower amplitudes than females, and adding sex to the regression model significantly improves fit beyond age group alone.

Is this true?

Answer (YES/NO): NO